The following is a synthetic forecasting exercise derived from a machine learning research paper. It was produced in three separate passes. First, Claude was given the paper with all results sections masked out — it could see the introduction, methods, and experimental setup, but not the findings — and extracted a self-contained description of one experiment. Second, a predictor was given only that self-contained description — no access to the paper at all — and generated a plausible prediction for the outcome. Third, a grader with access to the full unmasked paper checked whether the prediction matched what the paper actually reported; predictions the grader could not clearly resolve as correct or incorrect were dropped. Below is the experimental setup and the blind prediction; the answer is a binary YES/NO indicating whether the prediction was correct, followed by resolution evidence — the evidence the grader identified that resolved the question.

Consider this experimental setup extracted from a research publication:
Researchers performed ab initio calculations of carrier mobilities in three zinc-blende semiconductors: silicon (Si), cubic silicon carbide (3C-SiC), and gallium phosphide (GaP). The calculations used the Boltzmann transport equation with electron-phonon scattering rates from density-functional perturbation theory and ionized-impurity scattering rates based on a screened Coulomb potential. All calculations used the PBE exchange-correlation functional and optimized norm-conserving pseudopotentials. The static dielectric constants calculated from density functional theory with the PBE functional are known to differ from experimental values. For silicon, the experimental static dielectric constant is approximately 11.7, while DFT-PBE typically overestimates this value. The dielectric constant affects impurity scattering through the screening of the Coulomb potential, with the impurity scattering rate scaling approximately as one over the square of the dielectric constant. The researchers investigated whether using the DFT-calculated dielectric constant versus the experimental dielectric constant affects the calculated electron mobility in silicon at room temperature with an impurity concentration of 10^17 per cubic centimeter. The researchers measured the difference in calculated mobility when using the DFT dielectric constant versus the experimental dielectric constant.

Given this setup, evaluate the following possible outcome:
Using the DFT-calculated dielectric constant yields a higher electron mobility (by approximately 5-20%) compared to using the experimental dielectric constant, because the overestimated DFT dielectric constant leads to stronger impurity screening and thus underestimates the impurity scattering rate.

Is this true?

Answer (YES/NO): NO